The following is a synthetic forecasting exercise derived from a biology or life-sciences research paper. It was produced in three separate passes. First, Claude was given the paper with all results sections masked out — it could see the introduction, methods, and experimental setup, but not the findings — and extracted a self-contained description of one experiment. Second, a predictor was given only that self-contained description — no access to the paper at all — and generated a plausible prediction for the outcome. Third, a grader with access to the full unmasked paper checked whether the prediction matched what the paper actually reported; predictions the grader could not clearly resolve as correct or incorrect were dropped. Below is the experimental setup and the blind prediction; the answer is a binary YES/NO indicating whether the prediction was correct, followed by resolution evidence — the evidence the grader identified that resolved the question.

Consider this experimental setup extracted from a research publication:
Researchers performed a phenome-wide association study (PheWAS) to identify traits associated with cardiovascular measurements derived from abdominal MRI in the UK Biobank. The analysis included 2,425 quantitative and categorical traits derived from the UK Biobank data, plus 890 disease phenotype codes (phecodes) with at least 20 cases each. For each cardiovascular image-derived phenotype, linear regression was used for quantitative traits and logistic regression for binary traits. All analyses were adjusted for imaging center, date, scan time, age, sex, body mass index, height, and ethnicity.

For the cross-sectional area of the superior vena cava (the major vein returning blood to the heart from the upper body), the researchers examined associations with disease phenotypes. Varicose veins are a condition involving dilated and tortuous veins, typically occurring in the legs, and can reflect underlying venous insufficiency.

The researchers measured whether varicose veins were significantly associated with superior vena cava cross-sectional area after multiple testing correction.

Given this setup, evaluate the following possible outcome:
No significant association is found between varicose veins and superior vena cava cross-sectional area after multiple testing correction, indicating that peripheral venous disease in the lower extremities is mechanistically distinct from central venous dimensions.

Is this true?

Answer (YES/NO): NO